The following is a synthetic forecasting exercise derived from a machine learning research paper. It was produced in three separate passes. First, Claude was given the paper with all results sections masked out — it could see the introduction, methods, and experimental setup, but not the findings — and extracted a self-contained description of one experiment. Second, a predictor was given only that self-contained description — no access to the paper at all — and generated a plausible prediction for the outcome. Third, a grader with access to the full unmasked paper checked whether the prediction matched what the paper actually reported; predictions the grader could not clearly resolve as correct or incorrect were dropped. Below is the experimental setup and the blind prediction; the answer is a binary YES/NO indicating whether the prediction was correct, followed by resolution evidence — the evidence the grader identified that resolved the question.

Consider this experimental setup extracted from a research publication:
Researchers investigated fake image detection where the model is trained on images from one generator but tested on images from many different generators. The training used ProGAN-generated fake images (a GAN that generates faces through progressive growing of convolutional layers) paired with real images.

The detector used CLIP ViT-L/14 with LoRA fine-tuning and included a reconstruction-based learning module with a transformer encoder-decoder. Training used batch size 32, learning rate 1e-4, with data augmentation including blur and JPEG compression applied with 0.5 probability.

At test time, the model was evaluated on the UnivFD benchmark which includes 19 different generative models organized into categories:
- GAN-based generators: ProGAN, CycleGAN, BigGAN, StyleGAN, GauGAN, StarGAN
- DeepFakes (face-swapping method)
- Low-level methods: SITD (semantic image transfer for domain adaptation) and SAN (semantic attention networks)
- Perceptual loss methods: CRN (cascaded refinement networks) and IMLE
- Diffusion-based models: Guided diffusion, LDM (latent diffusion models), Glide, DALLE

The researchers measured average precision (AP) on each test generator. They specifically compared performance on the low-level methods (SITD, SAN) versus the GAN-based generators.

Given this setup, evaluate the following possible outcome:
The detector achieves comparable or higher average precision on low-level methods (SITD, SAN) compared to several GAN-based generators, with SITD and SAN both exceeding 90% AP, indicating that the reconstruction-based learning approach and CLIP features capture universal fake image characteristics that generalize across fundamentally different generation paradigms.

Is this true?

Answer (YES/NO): NO